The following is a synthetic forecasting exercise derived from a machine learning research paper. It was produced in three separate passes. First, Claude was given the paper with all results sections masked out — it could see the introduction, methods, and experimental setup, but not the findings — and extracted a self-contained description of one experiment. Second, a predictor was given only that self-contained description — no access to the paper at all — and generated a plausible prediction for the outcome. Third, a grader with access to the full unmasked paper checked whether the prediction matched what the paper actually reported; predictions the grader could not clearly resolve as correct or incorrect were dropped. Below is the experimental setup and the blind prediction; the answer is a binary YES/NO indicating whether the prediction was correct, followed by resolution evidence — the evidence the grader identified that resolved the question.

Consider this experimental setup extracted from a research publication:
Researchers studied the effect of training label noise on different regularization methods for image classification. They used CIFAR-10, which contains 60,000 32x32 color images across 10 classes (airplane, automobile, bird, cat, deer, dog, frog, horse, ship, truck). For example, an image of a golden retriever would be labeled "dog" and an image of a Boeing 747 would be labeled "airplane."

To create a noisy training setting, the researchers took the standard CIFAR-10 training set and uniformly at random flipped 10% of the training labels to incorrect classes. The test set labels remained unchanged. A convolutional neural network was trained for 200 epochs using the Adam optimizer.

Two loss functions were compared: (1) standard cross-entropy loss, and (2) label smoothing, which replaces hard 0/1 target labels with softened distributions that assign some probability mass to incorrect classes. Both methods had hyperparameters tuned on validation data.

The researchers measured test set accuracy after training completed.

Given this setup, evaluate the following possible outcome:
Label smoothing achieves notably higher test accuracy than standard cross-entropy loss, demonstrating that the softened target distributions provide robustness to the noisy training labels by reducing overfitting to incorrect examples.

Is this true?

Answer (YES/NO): YES